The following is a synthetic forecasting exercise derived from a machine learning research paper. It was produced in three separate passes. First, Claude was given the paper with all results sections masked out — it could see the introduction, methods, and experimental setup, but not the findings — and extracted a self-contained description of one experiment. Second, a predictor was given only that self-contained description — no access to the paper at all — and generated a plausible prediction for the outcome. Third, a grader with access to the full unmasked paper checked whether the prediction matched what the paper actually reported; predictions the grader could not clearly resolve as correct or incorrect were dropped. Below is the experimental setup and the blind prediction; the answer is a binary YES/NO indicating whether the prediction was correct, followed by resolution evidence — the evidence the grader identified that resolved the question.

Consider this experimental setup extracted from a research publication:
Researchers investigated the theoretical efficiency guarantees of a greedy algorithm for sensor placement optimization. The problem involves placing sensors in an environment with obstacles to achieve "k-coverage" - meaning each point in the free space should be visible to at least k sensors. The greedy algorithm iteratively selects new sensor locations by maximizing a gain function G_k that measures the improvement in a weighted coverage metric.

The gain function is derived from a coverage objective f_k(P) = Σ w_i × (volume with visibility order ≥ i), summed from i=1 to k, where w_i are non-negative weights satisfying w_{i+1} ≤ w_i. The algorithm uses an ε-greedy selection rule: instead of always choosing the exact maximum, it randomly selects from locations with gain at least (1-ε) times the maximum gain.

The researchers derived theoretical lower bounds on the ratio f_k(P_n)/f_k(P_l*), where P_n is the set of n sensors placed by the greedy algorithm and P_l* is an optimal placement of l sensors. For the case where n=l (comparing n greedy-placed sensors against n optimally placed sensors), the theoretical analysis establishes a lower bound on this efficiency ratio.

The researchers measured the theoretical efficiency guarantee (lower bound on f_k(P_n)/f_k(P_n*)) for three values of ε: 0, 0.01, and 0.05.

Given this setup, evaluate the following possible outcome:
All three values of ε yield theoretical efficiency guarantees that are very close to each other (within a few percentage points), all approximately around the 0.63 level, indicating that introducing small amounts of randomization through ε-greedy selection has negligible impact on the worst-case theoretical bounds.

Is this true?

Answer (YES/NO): YES